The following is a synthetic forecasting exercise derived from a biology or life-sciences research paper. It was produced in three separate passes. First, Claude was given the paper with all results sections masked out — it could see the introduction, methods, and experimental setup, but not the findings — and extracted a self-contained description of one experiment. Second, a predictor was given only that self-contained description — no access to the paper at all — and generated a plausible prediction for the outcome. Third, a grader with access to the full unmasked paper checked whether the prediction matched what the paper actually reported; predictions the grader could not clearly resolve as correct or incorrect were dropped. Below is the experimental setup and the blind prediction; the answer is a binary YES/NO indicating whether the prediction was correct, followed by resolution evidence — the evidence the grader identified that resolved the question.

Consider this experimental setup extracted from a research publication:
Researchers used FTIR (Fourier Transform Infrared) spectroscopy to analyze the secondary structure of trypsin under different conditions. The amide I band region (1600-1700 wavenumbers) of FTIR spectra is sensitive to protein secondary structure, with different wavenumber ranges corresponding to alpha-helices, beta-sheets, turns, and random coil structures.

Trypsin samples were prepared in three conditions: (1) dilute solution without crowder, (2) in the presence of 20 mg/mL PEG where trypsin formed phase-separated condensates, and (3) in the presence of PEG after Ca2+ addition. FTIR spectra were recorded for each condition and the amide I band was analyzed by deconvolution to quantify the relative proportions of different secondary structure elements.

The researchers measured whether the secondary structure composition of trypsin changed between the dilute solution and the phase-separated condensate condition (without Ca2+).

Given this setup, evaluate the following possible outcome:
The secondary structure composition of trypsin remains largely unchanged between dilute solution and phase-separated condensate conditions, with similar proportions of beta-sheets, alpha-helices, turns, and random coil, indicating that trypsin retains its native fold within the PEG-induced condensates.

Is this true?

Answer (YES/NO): NO